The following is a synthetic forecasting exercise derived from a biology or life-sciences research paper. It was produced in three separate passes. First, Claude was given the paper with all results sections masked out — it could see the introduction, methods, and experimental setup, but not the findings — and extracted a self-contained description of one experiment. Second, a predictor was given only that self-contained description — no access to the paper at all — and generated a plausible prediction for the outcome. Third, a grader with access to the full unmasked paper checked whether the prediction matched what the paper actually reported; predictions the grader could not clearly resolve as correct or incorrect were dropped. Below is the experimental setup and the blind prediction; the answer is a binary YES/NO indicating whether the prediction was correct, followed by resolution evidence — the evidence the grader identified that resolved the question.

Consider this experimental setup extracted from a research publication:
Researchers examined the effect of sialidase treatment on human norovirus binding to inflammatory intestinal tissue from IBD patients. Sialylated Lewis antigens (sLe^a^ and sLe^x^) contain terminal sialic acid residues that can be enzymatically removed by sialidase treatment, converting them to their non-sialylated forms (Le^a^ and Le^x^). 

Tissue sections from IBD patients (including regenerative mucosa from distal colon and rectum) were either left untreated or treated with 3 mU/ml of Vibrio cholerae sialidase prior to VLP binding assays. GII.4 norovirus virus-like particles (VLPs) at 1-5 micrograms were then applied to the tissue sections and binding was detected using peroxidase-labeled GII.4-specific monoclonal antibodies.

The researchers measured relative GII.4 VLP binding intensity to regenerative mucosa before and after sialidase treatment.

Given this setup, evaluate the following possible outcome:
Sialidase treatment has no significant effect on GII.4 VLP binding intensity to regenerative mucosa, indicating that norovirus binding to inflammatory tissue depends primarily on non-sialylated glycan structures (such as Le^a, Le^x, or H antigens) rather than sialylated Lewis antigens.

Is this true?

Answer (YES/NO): YES